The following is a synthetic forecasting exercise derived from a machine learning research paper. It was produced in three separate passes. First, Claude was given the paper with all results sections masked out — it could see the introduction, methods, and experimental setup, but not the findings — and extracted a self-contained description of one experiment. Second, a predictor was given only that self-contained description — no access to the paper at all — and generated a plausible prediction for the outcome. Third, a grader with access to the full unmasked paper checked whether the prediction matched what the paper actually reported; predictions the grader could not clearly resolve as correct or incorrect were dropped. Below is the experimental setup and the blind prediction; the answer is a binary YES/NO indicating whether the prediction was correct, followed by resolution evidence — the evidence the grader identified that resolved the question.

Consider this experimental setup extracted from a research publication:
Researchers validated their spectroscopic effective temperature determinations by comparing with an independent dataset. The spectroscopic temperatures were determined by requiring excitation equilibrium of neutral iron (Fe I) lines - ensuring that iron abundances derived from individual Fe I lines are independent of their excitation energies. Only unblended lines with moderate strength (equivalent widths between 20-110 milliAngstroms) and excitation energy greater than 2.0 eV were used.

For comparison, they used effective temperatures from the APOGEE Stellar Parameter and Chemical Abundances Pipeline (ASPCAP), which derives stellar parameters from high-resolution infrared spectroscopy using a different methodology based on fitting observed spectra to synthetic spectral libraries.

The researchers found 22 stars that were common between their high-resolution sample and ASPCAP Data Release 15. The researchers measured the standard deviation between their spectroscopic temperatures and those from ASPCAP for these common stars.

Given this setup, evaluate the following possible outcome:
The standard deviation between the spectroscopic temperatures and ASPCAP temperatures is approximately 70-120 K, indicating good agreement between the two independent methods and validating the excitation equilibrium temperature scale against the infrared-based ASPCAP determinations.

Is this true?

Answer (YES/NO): NO